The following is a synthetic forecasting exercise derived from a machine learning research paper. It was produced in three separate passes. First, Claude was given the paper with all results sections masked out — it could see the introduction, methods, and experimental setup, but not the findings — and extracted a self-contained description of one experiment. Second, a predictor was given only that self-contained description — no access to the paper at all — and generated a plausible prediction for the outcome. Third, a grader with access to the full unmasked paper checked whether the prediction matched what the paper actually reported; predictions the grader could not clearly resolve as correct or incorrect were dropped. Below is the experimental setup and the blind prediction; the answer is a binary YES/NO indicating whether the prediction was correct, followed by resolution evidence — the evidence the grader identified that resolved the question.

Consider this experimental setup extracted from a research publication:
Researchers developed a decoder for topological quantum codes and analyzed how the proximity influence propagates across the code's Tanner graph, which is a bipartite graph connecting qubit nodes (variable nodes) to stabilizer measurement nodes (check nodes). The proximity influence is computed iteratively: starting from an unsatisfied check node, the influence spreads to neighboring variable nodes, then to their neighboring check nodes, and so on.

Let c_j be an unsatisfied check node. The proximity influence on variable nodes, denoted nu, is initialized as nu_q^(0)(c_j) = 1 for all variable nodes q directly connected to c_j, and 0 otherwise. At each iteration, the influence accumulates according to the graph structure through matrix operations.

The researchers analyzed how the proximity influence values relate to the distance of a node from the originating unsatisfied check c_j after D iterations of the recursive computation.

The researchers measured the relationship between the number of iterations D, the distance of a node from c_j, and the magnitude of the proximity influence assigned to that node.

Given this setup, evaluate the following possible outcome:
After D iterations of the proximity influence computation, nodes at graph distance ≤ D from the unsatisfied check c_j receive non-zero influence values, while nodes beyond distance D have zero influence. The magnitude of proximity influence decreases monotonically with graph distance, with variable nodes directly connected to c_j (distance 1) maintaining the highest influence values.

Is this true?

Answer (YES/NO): NO